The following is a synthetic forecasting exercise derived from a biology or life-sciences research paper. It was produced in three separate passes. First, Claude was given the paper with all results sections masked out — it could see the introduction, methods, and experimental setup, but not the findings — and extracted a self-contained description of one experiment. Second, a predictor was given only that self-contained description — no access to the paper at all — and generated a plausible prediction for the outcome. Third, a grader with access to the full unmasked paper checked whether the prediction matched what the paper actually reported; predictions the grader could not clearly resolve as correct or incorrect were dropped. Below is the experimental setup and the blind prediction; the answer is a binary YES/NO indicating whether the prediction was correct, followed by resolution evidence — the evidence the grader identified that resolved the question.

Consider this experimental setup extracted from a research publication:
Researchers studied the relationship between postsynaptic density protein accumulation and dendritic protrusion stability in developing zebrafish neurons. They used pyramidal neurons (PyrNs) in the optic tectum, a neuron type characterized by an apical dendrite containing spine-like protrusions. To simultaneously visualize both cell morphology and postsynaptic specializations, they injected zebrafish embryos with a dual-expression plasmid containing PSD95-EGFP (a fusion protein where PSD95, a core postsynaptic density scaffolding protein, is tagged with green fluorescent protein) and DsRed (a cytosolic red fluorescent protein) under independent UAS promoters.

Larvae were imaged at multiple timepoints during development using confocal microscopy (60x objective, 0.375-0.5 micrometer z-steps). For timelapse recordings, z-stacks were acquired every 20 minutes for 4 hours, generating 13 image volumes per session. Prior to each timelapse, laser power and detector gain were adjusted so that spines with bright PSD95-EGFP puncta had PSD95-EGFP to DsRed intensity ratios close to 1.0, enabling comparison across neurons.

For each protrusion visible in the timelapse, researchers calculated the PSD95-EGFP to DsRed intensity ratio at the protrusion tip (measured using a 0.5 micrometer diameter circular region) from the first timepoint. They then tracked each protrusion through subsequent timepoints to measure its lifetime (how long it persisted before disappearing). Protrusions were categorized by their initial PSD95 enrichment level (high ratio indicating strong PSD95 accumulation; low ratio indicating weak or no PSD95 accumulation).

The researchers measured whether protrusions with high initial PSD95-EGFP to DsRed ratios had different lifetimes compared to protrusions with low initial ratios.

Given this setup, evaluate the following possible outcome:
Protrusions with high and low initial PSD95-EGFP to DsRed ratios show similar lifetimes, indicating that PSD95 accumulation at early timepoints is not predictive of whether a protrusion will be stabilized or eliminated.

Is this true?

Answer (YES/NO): NO